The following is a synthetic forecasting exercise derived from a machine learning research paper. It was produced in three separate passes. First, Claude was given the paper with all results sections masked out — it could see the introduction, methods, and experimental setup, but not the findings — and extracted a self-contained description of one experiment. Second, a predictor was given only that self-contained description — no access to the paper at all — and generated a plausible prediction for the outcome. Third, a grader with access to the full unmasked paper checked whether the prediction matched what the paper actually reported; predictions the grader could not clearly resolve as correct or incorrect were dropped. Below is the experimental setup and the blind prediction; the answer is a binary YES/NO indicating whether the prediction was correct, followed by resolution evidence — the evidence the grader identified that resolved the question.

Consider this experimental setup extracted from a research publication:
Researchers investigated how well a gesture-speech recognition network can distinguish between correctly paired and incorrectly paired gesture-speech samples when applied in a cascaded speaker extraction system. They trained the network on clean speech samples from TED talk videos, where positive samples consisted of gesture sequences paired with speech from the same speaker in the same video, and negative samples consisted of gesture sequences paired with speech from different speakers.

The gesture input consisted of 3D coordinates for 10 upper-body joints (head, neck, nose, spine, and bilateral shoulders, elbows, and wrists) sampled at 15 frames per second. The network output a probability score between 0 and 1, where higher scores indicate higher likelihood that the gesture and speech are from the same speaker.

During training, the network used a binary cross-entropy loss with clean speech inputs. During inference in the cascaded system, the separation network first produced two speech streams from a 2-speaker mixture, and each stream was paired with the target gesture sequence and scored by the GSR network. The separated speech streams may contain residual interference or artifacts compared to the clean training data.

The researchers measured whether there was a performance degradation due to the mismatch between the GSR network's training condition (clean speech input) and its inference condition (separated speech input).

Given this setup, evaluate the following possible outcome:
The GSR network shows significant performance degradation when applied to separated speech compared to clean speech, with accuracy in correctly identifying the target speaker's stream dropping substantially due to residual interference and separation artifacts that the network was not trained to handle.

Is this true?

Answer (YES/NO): NO